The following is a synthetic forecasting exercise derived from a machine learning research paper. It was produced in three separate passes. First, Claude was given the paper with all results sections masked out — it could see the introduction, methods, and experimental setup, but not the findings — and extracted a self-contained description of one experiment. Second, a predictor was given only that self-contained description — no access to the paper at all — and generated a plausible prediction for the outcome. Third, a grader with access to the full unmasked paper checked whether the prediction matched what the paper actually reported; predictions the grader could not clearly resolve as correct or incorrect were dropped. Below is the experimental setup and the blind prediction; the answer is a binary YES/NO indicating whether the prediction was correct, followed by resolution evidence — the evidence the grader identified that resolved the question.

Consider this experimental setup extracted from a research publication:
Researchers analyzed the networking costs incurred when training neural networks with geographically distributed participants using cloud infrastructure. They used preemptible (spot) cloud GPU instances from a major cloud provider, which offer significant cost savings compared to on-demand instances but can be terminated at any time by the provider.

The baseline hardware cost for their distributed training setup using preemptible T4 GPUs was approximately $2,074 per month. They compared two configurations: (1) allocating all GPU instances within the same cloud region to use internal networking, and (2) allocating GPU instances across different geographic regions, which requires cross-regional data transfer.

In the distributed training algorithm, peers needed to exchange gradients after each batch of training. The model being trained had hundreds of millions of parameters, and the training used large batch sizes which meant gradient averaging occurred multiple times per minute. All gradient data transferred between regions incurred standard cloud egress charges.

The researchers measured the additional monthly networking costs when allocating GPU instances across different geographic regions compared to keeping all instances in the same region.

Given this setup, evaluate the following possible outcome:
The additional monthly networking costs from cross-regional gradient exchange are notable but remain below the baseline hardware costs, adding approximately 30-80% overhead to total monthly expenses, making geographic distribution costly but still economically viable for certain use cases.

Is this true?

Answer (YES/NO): NO